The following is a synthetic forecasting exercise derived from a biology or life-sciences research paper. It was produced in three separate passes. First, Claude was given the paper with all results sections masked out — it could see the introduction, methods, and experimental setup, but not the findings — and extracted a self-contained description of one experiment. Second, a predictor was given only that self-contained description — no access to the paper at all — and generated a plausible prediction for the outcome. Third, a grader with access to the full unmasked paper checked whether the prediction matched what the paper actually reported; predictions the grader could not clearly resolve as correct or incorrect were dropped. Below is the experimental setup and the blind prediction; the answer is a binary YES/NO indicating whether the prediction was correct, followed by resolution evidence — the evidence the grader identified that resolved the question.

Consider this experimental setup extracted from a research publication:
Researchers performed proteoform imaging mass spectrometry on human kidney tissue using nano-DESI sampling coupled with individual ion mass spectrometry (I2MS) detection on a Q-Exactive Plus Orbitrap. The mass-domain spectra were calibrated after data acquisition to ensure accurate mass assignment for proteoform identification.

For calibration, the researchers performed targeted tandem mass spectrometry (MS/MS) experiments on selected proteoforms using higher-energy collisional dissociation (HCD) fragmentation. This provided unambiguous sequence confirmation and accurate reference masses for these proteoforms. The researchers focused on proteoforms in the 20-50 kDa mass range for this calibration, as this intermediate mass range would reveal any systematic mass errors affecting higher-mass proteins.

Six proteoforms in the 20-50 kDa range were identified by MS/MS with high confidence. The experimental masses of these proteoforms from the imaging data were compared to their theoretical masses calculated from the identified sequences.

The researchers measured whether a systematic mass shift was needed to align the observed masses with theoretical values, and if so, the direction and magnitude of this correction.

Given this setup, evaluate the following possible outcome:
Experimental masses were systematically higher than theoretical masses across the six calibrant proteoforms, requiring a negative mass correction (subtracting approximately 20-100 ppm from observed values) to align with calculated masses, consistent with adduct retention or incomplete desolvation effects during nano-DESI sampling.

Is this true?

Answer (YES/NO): NO